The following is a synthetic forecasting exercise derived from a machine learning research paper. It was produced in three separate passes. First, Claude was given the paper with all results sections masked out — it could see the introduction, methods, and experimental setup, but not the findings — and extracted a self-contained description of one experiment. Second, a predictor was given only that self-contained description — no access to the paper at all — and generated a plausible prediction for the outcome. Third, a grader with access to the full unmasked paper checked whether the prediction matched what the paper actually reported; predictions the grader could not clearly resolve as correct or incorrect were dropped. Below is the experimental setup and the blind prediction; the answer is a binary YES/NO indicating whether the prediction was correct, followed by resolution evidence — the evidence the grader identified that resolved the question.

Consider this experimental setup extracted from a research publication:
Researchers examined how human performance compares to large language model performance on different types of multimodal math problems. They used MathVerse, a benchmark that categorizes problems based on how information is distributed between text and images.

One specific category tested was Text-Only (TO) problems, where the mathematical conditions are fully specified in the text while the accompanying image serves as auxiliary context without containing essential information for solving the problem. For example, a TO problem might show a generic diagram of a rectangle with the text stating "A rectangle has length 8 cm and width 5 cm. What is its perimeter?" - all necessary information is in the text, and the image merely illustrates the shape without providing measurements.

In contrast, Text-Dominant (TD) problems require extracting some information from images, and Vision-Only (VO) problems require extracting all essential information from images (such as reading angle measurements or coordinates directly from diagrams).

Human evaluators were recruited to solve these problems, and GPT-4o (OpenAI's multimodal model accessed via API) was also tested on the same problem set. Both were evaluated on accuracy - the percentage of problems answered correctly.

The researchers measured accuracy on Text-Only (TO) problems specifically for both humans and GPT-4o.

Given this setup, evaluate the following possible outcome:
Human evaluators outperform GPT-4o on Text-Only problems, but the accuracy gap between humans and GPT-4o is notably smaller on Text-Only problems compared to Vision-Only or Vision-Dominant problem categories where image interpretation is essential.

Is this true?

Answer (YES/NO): NO